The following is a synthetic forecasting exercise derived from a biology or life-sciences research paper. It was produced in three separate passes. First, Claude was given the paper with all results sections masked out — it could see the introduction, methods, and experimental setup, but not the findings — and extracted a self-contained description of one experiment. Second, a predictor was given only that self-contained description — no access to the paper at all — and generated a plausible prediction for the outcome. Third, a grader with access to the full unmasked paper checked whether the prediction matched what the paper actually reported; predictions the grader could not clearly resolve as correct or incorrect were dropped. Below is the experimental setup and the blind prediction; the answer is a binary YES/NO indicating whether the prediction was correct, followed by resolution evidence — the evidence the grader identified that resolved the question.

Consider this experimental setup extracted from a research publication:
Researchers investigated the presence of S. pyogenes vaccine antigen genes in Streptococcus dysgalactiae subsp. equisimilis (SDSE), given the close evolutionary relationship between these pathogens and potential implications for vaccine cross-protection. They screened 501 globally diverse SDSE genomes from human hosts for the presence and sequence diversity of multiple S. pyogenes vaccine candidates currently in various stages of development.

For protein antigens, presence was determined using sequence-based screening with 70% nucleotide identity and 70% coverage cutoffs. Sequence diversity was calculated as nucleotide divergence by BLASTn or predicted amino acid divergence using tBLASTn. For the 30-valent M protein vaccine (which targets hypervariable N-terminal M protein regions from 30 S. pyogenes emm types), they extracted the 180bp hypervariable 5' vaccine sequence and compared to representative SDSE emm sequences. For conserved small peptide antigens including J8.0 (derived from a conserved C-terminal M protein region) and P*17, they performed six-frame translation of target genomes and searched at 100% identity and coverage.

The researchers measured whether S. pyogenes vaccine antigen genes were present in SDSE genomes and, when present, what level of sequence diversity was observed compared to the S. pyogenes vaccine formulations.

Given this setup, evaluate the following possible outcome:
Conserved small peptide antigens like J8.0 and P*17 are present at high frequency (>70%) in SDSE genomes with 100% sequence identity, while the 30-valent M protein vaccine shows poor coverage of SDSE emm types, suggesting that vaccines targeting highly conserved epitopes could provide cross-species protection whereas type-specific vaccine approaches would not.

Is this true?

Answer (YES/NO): NO